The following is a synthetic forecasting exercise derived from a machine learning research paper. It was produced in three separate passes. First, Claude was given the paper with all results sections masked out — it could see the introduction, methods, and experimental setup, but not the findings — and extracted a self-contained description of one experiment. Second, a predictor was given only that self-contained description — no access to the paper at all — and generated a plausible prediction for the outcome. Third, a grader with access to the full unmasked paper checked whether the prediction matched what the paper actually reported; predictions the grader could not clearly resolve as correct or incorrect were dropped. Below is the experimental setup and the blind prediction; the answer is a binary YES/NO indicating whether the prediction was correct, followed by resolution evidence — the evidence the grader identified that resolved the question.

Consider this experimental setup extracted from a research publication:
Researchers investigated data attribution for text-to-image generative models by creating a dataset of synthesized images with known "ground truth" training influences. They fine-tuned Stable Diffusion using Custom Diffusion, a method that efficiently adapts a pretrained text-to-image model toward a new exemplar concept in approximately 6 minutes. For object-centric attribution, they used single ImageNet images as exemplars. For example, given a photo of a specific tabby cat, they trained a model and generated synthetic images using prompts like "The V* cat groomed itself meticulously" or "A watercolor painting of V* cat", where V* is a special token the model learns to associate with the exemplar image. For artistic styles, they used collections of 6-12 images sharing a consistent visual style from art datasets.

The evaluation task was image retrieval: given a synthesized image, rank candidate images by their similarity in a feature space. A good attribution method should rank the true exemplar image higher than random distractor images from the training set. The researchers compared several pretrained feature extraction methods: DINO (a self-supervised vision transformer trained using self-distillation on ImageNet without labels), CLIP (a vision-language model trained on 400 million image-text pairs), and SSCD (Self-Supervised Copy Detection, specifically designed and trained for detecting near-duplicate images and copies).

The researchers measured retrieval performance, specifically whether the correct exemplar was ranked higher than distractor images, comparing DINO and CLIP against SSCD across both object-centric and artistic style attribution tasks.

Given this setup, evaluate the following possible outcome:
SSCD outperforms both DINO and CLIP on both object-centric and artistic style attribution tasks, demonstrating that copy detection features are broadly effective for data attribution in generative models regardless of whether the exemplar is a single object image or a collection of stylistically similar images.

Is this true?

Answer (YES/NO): NO